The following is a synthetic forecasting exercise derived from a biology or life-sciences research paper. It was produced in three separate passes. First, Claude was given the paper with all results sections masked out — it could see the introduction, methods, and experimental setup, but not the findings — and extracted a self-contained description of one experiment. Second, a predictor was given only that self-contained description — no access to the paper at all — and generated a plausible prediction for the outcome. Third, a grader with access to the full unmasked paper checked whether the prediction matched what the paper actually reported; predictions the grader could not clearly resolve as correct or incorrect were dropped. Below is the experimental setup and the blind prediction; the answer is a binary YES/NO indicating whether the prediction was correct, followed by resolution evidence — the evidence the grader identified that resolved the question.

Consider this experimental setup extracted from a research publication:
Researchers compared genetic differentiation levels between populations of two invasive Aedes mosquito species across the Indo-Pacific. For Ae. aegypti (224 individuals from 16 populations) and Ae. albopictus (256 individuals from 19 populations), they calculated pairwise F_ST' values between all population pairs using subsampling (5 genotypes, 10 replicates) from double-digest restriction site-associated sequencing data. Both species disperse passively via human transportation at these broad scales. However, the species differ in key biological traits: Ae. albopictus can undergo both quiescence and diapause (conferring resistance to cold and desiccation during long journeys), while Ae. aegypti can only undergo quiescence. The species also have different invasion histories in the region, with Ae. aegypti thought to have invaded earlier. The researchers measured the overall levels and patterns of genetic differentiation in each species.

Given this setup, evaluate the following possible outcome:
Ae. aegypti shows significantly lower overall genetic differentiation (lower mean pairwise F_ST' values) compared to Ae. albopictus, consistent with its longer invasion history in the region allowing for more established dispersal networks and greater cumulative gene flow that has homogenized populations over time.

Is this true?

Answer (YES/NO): NO